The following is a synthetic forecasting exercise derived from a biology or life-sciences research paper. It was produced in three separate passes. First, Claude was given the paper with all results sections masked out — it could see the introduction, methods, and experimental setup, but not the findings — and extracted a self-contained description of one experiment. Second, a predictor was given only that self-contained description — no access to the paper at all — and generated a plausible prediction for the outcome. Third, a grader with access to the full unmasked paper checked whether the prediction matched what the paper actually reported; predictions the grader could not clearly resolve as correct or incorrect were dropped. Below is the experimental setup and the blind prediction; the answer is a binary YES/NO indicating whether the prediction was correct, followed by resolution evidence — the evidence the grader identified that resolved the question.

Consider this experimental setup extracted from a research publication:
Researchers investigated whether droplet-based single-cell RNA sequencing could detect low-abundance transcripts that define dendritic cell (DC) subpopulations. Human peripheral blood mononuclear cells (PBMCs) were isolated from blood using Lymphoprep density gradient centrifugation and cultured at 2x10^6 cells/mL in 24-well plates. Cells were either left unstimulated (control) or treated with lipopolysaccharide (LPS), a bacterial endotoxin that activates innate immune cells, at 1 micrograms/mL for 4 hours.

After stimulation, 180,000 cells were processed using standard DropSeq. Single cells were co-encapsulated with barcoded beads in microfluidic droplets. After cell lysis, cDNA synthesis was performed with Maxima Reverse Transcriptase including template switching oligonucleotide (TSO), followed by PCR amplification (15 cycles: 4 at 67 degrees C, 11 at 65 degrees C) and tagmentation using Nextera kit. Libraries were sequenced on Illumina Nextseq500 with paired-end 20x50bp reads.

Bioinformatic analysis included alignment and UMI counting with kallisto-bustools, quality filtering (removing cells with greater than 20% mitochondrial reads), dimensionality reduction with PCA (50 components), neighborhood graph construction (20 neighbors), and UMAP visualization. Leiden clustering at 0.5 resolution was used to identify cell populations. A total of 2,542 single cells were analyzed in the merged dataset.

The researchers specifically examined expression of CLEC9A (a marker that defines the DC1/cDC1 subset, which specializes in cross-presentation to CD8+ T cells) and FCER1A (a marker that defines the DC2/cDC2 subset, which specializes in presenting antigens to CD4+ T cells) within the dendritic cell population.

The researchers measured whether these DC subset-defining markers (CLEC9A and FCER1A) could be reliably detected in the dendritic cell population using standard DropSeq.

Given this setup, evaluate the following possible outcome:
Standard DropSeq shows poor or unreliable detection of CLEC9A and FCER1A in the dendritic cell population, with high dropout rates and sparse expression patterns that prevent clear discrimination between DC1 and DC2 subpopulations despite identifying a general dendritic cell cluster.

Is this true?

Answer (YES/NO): YES